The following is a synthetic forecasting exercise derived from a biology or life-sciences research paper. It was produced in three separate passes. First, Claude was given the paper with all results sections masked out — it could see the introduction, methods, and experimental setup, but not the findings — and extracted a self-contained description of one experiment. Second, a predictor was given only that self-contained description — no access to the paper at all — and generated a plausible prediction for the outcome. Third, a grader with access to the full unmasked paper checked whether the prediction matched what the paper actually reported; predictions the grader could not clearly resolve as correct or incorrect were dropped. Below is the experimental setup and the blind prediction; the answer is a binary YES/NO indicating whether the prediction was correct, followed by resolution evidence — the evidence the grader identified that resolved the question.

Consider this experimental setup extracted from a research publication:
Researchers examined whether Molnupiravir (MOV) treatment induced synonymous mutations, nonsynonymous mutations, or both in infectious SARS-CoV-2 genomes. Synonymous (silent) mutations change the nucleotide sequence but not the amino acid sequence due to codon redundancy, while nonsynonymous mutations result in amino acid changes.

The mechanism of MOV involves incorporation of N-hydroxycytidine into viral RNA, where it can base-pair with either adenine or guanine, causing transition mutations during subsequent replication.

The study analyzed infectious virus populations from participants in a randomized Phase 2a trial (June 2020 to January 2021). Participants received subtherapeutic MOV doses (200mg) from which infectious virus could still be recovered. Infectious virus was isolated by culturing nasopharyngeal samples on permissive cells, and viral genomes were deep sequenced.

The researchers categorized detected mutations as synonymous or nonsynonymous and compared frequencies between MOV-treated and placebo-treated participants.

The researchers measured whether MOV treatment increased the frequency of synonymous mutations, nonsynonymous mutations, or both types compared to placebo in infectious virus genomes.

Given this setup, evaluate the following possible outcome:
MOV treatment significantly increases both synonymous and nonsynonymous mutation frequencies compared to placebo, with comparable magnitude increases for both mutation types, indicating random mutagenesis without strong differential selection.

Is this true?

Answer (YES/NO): NO